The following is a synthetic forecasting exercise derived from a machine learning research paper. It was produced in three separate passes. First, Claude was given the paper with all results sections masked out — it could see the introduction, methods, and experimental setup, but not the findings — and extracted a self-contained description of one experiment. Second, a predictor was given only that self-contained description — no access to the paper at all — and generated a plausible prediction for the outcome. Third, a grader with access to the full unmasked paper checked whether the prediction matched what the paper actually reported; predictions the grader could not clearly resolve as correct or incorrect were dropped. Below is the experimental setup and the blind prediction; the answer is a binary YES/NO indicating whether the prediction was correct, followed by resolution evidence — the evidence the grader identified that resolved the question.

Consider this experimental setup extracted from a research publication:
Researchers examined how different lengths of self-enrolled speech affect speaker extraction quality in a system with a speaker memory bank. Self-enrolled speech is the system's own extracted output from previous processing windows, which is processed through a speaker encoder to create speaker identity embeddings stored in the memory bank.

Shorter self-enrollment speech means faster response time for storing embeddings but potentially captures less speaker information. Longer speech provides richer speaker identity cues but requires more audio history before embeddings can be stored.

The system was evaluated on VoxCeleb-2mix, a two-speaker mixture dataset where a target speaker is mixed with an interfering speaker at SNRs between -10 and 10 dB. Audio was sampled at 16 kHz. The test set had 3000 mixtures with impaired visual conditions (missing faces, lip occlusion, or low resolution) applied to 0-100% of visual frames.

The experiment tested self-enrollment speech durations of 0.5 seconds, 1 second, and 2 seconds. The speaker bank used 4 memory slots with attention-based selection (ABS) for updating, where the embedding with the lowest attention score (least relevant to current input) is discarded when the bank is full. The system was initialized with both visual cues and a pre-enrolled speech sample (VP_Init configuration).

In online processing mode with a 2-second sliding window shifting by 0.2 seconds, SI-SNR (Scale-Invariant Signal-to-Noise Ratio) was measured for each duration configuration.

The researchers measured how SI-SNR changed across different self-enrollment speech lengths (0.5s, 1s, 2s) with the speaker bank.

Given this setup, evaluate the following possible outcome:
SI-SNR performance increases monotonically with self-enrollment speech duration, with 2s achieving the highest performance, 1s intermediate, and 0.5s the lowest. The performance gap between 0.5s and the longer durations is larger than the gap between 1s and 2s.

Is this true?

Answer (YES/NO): NO